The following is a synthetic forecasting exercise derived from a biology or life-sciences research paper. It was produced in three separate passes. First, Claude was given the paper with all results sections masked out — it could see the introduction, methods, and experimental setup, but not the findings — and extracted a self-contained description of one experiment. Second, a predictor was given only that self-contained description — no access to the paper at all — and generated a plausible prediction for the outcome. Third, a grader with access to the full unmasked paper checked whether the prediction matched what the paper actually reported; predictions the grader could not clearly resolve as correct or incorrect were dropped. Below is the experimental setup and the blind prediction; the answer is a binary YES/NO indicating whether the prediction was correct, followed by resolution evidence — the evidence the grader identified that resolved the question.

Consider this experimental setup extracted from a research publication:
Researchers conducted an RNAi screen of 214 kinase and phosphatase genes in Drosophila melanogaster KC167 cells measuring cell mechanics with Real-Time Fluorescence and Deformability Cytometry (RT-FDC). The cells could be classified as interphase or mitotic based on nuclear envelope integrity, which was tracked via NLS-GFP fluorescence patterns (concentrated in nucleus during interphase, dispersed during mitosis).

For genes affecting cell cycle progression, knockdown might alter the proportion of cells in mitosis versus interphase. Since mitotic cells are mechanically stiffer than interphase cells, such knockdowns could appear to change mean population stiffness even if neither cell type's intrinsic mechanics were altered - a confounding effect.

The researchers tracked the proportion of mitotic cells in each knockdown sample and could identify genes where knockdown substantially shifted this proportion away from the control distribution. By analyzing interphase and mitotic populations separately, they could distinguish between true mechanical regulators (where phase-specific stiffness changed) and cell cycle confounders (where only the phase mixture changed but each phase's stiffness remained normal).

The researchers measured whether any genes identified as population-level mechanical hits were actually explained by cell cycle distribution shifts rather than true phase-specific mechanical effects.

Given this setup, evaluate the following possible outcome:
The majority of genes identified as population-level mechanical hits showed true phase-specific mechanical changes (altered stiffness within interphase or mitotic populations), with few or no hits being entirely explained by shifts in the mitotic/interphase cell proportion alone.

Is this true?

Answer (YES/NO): YES